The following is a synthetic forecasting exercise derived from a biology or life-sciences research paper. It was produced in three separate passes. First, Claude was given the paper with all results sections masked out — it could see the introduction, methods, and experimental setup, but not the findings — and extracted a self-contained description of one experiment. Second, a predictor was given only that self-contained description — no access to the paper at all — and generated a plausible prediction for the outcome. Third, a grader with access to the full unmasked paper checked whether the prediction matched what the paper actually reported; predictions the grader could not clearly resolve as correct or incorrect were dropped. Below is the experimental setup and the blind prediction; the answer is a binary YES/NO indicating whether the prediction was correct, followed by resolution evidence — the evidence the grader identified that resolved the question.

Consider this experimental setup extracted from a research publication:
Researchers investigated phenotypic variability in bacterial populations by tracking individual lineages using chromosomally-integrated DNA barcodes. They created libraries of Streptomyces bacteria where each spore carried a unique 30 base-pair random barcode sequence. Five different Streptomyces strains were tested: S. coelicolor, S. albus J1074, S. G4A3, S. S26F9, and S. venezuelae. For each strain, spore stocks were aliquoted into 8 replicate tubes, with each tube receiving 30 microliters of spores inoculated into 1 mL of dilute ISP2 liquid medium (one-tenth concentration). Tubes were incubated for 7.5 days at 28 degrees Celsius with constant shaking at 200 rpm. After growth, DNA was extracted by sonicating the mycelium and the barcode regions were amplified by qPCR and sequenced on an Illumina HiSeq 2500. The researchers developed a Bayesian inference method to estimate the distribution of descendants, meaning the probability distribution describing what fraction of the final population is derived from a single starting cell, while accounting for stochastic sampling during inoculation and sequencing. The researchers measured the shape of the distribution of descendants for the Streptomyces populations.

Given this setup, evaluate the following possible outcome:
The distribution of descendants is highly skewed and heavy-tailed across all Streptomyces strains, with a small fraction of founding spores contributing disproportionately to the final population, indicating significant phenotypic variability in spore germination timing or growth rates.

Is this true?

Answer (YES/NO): YES